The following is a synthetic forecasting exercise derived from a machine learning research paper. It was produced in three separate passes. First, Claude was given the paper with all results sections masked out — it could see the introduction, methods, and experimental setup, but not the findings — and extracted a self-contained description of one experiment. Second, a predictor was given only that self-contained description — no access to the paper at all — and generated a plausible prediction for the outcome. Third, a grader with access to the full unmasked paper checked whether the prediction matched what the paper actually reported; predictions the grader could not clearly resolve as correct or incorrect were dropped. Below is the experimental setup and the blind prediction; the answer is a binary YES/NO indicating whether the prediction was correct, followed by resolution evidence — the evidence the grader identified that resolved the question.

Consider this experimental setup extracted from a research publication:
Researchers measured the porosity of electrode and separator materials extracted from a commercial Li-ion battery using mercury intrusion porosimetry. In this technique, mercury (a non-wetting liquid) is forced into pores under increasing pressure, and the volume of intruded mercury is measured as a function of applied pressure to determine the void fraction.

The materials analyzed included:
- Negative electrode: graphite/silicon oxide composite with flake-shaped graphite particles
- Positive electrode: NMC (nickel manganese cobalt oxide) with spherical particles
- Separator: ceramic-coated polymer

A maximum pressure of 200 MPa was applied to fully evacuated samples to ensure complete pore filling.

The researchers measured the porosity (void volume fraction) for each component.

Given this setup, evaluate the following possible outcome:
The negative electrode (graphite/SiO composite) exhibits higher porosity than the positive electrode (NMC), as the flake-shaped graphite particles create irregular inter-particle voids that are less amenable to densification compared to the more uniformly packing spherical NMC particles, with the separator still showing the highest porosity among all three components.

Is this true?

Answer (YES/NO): YES